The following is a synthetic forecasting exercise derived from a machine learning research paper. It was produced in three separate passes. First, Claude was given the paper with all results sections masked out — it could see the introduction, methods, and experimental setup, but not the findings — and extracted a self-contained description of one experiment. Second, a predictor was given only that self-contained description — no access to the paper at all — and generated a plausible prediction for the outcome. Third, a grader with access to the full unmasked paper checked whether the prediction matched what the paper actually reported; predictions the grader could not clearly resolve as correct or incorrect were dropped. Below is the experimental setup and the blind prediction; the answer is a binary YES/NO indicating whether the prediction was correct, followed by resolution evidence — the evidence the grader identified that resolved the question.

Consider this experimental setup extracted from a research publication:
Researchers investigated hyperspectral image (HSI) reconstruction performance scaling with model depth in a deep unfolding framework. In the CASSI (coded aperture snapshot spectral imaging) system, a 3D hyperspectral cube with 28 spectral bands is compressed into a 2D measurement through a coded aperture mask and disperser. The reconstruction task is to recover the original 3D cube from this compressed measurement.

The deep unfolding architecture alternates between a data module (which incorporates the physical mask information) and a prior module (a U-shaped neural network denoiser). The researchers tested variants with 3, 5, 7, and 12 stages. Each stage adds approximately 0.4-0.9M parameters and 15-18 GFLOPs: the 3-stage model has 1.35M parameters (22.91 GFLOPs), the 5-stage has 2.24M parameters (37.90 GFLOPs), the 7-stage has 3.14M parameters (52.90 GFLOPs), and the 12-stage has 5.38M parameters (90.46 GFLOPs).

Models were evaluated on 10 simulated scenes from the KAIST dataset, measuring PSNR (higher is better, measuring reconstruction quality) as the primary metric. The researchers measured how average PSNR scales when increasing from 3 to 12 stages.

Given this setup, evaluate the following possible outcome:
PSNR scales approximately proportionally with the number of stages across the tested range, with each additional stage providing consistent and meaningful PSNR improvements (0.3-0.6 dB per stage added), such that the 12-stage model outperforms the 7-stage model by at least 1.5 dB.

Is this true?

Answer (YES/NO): NO